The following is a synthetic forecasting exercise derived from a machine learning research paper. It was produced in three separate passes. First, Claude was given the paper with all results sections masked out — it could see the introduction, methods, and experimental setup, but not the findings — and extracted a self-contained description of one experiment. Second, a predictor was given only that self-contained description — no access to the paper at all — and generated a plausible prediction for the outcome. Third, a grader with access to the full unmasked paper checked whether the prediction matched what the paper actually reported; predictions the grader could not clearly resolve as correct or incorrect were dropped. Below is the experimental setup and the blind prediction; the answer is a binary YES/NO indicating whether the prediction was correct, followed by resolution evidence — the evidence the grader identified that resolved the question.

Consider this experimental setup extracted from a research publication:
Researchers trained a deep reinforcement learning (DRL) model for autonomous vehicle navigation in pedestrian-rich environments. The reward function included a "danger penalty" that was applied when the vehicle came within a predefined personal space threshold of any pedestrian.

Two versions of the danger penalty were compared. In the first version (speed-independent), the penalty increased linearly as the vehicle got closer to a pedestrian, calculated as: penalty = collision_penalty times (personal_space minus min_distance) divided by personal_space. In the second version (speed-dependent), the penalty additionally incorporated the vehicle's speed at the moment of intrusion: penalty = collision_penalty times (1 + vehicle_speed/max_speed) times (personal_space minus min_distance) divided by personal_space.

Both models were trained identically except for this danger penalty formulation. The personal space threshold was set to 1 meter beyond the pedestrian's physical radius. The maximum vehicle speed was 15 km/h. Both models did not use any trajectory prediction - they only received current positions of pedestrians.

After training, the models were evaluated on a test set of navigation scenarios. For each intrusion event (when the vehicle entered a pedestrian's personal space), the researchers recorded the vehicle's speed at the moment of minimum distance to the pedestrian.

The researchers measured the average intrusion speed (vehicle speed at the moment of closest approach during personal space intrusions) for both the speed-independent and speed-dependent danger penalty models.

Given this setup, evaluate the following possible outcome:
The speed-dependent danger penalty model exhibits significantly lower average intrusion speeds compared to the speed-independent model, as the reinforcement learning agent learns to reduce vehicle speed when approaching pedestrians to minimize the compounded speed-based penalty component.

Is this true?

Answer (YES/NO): NO